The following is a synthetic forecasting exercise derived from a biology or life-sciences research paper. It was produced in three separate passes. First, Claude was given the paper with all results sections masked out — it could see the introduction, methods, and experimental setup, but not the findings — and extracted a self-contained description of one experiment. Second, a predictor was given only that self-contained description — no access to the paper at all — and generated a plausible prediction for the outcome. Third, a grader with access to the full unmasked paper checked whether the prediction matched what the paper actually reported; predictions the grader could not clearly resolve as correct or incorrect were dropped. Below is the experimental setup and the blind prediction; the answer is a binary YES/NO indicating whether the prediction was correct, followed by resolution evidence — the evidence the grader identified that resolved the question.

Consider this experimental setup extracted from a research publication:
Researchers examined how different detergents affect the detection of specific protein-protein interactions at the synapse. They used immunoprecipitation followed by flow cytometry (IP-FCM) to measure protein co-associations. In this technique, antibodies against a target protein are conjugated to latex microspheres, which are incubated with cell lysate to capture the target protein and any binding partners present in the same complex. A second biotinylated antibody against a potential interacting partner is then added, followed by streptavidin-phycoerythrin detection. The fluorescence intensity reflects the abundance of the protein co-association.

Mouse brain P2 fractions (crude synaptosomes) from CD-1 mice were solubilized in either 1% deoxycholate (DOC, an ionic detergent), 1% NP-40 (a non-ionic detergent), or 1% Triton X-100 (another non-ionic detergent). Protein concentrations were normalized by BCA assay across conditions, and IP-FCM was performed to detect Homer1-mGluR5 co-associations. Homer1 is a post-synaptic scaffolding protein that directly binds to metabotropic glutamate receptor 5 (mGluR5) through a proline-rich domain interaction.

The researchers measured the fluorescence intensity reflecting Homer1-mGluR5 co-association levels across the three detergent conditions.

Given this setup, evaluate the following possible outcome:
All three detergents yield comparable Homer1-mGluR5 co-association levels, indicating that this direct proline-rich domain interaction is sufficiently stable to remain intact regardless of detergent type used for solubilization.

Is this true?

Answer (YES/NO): NO